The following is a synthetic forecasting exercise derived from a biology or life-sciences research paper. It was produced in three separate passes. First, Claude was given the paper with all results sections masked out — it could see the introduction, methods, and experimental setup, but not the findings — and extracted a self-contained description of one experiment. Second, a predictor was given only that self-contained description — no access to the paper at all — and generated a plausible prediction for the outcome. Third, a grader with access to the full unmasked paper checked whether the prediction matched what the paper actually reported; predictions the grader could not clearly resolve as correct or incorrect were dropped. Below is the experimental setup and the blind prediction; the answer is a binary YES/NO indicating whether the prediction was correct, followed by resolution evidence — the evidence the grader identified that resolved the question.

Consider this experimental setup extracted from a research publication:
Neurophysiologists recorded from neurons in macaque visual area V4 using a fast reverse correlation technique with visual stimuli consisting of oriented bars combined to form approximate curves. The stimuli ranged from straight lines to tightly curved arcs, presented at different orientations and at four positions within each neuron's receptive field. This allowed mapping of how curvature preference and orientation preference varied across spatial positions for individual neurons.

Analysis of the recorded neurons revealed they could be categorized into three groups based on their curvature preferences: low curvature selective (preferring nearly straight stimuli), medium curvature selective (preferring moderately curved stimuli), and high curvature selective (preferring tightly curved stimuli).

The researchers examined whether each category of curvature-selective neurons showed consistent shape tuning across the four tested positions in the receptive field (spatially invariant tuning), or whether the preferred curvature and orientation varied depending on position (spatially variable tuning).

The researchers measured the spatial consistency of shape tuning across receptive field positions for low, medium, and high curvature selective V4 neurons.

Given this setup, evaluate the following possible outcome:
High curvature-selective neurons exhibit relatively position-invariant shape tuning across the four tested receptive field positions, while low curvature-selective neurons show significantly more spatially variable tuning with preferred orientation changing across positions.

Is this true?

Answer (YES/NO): NO